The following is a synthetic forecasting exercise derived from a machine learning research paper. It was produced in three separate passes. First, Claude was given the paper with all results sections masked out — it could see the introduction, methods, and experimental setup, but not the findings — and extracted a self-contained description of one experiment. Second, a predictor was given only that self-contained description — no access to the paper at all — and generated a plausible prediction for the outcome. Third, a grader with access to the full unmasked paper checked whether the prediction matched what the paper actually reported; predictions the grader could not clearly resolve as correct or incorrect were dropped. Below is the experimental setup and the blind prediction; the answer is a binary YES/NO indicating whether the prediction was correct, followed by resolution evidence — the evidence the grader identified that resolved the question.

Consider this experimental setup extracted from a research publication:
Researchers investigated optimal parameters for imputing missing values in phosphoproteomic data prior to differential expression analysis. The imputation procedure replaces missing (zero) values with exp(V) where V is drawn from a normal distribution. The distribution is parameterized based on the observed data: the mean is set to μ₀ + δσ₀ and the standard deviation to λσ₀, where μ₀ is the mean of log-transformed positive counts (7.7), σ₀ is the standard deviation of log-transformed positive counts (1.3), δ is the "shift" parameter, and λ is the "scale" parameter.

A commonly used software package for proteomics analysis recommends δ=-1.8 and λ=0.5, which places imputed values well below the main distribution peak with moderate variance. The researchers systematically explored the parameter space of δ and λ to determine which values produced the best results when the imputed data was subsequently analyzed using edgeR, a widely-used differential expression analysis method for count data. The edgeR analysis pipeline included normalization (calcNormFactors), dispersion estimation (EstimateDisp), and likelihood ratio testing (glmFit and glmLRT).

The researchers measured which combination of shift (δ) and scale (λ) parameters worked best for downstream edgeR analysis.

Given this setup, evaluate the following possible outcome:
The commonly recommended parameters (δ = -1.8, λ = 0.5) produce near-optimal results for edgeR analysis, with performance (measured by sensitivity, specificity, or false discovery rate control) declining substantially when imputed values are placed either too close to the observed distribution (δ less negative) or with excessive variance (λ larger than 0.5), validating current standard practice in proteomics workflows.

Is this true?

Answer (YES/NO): NO